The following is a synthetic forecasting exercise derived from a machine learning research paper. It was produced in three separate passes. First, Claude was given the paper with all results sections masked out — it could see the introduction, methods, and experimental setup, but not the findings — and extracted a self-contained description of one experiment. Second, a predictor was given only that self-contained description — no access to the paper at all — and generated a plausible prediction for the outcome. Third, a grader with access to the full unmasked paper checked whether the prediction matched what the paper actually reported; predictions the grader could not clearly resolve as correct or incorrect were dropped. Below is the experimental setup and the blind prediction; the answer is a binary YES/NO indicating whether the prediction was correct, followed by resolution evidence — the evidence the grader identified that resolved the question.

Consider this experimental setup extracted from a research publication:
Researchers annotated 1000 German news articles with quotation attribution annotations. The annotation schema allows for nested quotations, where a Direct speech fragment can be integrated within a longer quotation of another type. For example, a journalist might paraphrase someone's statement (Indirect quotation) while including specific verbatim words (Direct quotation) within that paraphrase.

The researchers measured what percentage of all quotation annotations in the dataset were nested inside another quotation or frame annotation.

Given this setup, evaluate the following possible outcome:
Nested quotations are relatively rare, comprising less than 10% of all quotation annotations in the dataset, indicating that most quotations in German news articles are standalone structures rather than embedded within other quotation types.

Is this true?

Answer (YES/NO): NO